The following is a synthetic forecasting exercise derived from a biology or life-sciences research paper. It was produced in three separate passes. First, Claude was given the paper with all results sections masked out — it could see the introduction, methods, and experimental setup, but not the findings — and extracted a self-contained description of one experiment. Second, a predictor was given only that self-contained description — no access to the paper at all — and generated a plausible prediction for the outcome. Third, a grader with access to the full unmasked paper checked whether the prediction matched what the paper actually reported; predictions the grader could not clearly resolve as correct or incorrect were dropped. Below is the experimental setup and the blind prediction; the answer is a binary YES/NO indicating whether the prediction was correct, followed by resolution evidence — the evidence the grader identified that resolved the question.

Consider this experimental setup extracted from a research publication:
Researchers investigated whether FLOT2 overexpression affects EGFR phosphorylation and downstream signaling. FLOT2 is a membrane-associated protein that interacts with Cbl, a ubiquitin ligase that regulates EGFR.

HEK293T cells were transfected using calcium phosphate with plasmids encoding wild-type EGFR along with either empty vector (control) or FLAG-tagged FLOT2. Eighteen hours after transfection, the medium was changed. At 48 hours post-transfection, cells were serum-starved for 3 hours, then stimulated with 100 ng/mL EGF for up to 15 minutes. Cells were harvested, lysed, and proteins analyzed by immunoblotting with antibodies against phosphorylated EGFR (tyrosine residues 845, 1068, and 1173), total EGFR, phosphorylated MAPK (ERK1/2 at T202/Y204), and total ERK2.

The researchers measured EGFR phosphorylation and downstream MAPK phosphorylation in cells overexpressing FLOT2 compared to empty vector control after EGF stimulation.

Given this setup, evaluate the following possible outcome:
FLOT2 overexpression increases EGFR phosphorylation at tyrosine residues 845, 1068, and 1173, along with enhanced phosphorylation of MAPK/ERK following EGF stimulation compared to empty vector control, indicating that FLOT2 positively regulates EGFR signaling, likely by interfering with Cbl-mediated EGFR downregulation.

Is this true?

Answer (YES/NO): NO